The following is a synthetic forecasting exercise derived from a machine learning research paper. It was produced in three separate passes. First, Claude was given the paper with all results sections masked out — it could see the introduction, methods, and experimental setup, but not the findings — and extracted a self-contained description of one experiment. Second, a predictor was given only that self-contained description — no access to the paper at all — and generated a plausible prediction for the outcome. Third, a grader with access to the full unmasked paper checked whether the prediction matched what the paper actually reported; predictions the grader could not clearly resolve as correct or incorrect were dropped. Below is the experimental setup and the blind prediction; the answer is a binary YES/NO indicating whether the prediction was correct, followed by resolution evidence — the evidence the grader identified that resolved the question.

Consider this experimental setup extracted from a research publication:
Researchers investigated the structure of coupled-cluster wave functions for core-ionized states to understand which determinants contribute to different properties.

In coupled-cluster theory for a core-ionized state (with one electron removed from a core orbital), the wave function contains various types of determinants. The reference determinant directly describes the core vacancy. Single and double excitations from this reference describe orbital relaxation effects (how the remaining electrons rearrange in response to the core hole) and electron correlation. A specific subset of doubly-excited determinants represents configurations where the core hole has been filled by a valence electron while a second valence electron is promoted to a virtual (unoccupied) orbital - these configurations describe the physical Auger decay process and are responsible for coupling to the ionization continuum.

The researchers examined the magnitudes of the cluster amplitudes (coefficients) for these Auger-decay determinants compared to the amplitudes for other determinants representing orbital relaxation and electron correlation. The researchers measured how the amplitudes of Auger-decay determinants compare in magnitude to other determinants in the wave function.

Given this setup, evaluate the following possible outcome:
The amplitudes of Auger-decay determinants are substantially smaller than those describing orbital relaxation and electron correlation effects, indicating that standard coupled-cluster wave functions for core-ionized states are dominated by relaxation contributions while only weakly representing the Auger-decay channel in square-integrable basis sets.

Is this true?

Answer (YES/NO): YES